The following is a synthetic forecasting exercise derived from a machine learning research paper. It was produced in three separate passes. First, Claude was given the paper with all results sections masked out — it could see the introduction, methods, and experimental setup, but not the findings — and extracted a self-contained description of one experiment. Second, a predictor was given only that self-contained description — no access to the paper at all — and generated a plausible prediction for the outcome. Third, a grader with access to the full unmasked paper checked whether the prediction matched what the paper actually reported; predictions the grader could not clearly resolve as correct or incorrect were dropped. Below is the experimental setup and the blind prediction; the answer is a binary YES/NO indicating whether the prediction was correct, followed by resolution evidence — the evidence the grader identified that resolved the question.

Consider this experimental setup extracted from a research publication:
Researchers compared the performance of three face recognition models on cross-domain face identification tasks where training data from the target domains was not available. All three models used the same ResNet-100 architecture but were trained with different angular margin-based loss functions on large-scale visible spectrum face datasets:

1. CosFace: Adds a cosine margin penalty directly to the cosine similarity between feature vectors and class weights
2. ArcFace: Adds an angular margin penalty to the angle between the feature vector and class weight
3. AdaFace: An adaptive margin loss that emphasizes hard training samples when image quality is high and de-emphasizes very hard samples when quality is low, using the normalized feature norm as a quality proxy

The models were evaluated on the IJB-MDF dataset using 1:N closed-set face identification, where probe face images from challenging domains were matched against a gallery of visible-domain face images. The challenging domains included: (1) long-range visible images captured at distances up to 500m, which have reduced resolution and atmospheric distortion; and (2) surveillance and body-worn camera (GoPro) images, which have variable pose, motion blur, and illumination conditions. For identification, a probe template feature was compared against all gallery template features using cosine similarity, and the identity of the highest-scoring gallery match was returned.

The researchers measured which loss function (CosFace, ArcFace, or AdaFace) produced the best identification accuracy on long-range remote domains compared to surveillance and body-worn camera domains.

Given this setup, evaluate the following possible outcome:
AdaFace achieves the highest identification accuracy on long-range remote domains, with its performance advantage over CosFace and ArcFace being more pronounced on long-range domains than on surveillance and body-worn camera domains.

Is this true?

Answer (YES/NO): NO